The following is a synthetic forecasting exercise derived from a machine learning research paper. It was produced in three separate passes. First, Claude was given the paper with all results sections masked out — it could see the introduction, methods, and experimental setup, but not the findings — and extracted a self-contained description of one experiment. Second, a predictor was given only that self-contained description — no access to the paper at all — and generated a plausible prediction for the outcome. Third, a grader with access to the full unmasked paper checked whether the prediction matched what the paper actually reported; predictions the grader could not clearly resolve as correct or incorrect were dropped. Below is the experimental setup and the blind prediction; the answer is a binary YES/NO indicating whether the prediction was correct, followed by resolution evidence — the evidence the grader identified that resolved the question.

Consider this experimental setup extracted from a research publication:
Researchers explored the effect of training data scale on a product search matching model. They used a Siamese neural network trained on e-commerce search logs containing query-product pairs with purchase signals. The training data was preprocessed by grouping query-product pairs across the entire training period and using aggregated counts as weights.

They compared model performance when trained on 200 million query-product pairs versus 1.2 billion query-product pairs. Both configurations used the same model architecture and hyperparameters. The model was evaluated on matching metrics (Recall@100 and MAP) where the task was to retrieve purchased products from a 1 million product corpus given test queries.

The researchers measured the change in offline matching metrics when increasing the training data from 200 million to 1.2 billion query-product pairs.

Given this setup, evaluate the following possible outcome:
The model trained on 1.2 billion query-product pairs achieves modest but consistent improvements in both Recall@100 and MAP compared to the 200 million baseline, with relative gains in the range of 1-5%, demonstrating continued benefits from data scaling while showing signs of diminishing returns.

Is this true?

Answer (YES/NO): NO